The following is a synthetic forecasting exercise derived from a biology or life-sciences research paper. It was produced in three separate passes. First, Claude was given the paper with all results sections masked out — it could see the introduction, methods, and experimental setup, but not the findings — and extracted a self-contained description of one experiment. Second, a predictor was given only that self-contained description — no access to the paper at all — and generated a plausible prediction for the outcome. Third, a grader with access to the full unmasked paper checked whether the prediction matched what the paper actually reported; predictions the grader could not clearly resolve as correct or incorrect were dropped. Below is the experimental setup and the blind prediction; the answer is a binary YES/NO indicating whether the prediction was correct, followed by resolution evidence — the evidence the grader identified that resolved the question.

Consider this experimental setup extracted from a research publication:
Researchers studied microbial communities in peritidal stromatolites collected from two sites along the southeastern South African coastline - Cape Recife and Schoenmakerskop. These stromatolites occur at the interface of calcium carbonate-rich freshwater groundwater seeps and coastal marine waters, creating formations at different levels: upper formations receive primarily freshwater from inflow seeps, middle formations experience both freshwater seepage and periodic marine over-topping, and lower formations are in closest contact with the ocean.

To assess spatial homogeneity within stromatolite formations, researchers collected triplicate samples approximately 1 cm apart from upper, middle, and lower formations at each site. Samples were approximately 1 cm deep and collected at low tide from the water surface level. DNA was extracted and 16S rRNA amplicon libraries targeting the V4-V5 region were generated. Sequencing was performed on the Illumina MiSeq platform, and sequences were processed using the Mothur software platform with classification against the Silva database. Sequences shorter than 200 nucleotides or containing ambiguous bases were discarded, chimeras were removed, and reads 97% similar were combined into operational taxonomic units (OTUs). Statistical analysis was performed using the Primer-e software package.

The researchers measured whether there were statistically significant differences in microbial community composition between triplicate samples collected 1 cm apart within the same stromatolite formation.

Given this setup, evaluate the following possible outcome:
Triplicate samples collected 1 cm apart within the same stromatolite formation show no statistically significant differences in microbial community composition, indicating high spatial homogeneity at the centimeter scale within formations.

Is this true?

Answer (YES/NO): YES